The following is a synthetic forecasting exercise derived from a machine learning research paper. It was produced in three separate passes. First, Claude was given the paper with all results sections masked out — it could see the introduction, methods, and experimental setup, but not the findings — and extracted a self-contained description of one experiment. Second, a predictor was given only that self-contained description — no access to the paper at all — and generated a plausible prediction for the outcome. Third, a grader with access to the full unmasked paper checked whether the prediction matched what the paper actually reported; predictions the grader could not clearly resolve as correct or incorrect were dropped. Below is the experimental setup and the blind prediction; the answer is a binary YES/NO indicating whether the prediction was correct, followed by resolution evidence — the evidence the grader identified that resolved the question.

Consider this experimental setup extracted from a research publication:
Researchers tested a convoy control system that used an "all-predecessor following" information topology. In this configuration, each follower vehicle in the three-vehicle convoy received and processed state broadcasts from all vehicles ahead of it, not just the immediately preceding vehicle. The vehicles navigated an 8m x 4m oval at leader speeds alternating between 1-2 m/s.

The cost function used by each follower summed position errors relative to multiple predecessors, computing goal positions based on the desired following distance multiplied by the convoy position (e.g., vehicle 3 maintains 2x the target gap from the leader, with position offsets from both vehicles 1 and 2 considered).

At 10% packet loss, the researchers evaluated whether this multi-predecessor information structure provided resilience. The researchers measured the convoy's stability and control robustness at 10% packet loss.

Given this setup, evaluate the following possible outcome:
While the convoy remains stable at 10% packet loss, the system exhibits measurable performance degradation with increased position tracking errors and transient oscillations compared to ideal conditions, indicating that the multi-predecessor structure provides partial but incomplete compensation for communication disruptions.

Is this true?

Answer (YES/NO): NO